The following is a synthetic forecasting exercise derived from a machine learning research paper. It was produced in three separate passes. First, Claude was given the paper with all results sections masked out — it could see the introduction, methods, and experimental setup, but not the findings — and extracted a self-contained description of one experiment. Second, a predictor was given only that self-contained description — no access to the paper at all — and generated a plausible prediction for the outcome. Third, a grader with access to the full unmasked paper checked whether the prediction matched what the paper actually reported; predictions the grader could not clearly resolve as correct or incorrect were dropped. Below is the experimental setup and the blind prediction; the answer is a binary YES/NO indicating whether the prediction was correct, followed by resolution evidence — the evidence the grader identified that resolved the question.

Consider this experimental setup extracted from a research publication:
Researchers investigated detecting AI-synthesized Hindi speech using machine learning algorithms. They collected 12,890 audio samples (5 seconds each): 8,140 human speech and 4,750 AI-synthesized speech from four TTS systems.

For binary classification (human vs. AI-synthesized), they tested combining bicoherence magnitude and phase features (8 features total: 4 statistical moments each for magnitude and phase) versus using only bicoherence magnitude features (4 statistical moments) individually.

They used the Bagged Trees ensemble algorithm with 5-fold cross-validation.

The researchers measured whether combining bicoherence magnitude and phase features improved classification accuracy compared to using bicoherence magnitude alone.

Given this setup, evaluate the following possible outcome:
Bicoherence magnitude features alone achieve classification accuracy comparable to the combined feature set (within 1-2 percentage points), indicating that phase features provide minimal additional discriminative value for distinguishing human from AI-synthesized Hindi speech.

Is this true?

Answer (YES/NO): YES